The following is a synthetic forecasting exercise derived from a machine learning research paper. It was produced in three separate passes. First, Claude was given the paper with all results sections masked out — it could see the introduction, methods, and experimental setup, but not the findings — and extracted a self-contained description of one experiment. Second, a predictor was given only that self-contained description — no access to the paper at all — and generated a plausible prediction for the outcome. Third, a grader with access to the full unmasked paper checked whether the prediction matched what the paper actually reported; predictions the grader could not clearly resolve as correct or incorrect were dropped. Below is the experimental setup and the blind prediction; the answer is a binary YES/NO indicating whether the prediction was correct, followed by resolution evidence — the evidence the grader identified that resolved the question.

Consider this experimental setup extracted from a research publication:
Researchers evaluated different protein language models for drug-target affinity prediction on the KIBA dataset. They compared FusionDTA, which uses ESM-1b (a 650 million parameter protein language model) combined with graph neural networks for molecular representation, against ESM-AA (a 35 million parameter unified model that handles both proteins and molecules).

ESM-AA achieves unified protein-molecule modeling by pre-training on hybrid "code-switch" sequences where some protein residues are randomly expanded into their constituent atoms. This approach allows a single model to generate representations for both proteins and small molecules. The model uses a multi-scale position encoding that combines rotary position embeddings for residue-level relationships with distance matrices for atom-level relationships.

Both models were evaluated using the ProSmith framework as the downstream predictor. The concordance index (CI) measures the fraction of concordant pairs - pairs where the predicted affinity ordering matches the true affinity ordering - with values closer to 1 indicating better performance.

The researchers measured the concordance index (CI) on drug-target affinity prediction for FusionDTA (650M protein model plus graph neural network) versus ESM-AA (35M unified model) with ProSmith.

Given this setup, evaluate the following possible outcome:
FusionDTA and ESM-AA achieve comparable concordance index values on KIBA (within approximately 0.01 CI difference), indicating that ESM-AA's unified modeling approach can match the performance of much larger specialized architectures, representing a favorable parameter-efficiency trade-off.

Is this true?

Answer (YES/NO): YES